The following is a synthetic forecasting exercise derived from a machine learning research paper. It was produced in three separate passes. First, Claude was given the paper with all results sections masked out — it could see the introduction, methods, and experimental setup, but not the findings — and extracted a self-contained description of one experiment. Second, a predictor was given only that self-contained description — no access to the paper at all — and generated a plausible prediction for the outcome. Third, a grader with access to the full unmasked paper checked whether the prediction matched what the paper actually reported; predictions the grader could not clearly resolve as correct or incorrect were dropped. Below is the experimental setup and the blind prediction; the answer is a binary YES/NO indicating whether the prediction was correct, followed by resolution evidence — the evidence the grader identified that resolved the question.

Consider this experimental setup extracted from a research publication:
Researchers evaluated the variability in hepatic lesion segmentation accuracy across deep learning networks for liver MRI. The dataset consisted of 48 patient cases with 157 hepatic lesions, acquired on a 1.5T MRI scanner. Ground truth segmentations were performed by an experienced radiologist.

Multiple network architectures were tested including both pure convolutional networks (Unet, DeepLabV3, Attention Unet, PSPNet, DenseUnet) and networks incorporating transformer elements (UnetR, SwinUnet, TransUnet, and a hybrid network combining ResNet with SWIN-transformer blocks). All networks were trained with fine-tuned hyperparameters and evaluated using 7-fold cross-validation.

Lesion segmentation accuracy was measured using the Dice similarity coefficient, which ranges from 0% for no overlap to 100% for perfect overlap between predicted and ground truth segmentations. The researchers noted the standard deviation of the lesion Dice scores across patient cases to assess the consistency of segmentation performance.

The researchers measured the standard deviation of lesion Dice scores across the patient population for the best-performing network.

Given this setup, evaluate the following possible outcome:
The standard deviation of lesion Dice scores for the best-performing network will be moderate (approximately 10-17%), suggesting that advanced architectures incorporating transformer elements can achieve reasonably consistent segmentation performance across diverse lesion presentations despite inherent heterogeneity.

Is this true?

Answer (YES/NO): NO